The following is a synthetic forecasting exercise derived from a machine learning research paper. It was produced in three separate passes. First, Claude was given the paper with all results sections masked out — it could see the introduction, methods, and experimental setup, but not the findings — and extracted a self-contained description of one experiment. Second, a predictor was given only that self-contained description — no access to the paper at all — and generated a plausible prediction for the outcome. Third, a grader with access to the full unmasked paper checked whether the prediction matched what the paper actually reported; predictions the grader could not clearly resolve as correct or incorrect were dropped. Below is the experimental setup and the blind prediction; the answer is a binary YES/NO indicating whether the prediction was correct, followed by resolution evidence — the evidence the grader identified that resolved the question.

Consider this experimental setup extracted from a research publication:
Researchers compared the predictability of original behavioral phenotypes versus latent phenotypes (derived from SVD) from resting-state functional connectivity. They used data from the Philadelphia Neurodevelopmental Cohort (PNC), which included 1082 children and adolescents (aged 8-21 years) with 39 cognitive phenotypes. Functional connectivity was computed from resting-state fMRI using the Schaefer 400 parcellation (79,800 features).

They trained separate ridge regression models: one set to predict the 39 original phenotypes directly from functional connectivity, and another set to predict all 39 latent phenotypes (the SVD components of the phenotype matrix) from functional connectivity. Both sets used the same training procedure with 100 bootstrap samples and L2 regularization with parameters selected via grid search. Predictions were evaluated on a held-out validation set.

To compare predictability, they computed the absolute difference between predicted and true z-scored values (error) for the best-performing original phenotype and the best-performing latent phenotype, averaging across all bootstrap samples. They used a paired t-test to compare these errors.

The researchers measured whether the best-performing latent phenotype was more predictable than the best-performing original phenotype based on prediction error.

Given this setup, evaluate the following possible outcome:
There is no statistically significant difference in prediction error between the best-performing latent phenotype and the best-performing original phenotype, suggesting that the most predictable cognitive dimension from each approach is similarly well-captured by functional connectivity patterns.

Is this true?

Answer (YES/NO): YES